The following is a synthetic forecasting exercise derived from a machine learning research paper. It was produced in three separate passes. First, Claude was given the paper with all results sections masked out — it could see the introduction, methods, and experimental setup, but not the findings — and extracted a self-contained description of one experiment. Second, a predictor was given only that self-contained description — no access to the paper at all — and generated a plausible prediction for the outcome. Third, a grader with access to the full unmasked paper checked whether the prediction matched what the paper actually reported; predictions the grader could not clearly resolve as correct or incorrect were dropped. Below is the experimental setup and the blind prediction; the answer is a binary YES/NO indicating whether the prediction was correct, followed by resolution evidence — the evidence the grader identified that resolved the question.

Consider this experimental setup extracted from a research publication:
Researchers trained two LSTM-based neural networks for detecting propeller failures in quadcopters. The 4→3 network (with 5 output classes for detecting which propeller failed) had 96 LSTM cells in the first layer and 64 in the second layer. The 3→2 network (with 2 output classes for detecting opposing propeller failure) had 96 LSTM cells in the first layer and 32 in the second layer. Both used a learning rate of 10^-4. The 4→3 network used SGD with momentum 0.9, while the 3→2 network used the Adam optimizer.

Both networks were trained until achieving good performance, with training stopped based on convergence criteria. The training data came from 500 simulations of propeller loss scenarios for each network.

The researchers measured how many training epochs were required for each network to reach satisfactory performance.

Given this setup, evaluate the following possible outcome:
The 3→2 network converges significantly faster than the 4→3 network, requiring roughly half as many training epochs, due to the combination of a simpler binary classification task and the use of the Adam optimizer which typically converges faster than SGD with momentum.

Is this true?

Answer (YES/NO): NO